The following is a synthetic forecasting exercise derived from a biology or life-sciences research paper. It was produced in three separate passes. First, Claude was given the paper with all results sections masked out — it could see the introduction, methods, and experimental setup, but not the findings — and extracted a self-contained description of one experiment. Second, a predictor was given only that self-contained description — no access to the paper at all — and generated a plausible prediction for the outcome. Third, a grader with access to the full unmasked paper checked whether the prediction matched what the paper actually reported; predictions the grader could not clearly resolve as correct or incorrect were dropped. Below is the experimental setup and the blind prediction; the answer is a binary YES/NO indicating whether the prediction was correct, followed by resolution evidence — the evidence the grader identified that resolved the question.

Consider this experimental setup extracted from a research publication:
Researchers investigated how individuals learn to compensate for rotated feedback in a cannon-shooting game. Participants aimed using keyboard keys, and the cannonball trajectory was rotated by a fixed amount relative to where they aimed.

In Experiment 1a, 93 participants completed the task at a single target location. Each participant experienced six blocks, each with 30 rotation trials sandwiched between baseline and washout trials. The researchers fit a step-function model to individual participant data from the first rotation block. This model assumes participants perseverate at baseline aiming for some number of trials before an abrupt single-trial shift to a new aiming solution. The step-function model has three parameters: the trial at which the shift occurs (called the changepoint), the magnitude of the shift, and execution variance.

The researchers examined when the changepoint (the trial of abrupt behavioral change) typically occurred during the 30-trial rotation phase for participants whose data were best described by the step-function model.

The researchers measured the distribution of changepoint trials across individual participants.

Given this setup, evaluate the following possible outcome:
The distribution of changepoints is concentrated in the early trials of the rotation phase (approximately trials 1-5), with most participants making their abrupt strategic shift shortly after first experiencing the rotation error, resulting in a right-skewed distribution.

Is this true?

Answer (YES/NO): NO